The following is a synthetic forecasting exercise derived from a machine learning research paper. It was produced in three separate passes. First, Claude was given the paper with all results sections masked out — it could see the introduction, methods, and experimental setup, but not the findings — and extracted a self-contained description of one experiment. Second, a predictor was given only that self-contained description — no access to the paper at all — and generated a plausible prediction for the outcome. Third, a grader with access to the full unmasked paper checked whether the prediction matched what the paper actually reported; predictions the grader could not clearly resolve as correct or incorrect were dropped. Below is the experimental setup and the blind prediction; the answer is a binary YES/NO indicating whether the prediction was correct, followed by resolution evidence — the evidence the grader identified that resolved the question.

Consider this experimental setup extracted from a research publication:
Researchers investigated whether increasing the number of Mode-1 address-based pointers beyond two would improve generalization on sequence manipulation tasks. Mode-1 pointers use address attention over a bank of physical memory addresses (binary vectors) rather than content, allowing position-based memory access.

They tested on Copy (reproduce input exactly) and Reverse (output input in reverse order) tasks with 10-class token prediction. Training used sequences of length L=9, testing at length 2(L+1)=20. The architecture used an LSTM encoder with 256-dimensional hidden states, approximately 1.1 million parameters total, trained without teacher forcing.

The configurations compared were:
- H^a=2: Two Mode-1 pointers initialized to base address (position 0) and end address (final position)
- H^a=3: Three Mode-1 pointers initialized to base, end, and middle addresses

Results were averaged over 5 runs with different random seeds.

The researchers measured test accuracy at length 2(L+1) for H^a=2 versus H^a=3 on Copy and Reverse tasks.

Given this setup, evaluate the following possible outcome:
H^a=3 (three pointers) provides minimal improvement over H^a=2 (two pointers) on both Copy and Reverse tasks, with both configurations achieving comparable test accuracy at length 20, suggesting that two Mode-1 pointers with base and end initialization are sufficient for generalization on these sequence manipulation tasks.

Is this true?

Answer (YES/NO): NO